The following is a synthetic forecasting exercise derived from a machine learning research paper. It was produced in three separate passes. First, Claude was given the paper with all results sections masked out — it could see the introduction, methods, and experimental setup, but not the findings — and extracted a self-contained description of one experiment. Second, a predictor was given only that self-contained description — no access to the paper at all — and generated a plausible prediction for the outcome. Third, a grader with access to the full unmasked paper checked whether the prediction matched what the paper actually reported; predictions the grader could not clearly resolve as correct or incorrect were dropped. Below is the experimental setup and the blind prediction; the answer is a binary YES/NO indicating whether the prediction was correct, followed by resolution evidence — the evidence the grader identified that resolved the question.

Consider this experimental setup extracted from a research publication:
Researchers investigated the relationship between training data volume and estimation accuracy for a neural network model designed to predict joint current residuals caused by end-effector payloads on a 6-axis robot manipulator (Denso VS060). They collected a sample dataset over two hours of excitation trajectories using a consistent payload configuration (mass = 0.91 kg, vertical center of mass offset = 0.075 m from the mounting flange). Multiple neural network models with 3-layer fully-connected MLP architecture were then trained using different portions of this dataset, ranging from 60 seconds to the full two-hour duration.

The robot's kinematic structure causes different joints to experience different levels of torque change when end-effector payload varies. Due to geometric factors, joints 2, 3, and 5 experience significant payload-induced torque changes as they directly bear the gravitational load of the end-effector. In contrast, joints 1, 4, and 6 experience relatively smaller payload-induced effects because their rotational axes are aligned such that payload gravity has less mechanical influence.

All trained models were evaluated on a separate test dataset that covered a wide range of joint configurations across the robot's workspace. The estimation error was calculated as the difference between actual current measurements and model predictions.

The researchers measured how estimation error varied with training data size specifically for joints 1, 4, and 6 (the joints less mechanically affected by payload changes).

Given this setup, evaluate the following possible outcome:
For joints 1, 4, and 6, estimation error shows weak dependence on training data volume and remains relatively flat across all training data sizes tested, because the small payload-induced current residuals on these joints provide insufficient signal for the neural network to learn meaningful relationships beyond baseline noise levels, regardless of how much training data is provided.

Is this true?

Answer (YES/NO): NO